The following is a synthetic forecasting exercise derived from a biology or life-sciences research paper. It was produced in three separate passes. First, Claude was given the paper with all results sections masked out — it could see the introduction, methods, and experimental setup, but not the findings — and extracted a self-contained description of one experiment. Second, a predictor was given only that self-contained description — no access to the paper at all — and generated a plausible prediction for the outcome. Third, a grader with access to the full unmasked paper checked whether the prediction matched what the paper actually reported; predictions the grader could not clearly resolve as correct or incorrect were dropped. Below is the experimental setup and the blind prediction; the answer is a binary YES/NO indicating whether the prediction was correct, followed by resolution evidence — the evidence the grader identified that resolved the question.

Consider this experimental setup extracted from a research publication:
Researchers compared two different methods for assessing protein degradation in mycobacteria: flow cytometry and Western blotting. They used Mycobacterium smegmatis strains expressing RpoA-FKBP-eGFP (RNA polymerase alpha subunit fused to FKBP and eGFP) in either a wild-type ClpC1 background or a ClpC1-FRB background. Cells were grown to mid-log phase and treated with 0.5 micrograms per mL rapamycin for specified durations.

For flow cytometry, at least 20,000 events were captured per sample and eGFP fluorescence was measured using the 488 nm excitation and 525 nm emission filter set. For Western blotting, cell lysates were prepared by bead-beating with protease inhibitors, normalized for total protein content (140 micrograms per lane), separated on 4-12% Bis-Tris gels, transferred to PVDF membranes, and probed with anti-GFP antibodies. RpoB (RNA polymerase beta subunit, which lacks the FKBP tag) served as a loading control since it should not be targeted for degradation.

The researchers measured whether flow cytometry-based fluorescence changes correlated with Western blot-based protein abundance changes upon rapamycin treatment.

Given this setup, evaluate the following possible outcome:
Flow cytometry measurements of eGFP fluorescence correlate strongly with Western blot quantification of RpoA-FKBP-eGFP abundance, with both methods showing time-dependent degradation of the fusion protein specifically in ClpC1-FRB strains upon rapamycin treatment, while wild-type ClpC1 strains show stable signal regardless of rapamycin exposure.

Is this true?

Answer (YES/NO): NO